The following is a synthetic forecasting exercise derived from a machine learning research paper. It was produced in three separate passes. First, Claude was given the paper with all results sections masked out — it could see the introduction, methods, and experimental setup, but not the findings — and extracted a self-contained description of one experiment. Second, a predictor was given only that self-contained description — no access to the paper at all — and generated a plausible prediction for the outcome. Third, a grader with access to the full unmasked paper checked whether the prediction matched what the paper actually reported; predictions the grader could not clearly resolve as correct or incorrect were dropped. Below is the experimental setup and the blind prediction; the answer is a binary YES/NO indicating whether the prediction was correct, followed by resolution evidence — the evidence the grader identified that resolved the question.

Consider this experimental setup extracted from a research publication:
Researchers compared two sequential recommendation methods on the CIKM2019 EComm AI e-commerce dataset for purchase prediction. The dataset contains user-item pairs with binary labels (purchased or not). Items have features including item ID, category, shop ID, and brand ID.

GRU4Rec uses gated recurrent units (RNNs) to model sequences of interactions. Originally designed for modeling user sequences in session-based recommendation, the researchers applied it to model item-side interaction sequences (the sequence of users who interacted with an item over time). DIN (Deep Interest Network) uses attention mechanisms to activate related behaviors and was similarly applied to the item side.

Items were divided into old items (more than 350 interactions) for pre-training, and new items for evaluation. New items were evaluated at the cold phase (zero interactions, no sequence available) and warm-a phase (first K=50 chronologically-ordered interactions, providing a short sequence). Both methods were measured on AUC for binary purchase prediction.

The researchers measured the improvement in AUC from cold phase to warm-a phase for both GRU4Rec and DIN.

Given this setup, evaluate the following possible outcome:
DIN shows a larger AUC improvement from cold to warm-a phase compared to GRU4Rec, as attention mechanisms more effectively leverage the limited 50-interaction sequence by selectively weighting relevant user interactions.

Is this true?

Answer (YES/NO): NO